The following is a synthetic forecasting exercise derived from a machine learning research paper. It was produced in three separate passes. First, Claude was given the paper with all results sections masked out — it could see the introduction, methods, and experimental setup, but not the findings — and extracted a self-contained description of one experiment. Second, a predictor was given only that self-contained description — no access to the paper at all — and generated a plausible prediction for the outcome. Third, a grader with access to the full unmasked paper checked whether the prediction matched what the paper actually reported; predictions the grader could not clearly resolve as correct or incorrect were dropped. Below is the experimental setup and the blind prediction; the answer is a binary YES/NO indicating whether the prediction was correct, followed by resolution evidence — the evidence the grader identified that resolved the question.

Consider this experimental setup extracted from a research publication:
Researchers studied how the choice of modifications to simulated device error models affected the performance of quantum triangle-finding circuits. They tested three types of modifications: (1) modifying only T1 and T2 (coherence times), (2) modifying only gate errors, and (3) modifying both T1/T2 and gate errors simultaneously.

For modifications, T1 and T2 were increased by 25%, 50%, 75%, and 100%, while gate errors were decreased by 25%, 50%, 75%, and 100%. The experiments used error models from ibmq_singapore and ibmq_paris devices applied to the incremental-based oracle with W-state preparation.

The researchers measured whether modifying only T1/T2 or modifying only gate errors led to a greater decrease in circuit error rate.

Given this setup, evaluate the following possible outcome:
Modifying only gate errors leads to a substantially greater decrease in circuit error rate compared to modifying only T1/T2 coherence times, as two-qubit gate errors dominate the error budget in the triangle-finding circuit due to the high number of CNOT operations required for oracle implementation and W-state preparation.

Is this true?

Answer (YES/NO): NO